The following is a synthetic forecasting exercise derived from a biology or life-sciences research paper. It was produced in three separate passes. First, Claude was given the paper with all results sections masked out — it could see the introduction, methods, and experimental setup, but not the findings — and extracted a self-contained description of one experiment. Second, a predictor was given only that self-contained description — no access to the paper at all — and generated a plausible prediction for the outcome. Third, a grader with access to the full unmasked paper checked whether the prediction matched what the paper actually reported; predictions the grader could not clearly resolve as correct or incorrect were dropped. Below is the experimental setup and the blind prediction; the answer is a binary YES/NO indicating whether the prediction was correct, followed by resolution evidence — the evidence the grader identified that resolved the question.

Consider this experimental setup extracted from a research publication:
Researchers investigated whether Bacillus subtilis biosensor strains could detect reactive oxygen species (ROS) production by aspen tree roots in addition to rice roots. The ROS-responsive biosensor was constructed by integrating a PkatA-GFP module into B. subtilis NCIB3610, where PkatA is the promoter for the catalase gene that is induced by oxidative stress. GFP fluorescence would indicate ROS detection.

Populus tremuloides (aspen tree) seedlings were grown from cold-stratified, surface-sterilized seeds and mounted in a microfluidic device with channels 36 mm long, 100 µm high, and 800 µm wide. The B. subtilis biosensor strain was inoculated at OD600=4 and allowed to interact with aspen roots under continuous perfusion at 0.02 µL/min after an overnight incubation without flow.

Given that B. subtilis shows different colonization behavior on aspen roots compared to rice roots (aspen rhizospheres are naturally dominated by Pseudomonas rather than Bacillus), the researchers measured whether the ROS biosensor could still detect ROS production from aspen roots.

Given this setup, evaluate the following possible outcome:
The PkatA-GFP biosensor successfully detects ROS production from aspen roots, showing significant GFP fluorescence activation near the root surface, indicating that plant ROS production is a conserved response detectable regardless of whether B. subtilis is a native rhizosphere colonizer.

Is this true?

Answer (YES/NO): YES